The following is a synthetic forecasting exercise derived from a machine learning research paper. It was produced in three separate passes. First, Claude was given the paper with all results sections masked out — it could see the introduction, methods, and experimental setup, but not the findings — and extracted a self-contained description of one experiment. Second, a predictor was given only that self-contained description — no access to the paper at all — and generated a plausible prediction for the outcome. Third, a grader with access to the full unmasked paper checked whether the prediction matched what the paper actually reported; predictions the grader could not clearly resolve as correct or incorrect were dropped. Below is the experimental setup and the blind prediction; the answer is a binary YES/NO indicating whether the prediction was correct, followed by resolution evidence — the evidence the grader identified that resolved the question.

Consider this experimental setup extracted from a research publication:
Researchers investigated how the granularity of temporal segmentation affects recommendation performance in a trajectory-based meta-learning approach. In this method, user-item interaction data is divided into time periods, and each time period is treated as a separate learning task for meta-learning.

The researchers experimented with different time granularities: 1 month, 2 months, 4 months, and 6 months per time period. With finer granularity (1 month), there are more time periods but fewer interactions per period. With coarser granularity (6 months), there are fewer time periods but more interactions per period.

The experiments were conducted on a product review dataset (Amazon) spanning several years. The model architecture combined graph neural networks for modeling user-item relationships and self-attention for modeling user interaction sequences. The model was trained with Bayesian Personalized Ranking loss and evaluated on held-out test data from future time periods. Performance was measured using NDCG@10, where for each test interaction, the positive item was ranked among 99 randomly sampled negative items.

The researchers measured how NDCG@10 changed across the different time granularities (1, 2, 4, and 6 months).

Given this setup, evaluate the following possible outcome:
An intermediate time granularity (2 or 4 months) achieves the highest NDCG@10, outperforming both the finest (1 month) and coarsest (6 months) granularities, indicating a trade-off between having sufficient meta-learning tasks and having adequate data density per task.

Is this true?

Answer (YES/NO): NO